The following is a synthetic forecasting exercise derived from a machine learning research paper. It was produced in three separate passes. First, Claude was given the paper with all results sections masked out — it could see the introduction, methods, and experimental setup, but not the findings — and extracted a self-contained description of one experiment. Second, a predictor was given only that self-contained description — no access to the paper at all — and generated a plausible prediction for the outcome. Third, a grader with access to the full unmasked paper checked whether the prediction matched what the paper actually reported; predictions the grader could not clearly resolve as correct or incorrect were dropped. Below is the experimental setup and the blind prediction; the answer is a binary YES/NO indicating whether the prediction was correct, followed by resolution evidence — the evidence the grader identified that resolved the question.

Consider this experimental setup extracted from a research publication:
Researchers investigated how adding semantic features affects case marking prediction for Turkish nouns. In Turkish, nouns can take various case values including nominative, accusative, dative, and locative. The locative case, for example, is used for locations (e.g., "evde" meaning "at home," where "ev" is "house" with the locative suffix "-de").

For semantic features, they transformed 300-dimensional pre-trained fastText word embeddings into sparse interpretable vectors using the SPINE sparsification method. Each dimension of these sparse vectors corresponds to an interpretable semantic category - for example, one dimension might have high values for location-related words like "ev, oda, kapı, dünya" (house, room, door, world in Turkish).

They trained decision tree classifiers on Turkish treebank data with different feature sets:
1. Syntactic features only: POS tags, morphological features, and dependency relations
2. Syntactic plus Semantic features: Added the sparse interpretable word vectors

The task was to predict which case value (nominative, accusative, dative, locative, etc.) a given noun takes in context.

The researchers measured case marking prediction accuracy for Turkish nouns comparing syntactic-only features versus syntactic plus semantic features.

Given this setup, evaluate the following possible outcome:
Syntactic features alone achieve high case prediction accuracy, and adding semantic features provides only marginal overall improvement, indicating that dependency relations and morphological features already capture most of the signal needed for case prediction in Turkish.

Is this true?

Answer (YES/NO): NO